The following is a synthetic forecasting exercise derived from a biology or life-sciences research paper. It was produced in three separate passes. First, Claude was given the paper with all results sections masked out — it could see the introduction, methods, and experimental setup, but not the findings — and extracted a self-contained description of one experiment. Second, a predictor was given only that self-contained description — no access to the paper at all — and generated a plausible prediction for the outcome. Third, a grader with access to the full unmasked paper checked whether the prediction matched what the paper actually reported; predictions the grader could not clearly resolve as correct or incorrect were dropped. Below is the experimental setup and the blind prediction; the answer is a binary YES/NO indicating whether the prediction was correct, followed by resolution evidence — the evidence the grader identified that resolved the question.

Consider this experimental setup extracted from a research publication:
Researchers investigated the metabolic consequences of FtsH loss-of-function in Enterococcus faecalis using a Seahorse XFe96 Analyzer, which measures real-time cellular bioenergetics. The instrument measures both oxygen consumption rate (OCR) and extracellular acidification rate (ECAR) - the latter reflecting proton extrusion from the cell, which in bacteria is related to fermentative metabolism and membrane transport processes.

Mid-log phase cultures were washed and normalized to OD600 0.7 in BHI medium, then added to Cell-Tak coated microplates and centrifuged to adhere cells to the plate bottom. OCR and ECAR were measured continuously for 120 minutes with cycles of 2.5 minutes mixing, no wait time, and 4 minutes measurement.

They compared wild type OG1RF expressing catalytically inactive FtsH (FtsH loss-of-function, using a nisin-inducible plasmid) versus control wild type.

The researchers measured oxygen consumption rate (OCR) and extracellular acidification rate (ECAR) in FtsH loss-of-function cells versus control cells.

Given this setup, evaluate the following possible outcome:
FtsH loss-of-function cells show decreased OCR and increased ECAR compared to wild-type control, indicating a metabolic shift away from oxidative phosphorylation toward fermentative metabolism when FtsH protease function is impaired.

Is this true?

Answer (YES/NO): NO